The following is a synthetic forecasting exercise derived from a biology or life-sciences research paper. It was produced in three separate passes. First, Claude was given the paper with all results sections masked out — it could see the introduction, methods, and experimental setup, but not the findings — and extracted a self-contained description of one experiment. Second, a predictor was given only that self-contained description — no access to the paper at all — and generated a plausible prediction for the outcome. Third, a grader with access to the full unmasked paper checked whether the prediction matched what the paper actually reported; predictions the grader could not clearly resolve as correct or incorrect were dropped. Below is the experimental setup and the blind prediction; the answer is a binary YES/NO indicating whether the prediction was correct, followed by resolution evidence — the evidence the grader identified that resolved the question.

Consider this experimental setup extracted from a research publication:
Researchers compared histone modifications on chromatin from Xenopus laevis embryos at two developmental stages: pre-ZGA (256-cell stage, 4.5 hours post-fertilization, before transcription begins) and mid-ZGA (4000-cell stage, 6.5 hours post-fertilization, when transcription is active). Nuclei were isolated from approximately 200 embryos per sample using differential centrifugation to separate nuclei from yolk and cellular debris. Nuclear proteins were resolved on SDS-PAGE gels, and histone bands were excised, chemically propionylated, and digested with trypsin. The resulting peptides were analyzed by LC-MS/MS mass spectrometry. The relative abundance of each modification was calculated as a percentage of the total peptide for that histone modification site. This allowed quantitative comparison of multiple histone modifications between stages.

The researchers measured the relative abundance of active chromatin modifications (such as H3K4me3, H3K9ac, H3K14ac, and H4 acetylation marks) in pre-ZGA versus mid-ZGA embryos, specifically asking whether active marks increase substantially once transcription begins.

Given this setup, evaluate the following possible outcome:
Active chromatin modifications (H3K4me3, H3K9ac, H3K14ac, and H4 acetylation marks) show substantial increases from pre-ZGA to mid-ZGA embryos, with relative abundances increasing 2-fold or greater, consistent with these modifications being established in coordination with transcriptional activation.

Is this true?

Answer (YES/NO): NO